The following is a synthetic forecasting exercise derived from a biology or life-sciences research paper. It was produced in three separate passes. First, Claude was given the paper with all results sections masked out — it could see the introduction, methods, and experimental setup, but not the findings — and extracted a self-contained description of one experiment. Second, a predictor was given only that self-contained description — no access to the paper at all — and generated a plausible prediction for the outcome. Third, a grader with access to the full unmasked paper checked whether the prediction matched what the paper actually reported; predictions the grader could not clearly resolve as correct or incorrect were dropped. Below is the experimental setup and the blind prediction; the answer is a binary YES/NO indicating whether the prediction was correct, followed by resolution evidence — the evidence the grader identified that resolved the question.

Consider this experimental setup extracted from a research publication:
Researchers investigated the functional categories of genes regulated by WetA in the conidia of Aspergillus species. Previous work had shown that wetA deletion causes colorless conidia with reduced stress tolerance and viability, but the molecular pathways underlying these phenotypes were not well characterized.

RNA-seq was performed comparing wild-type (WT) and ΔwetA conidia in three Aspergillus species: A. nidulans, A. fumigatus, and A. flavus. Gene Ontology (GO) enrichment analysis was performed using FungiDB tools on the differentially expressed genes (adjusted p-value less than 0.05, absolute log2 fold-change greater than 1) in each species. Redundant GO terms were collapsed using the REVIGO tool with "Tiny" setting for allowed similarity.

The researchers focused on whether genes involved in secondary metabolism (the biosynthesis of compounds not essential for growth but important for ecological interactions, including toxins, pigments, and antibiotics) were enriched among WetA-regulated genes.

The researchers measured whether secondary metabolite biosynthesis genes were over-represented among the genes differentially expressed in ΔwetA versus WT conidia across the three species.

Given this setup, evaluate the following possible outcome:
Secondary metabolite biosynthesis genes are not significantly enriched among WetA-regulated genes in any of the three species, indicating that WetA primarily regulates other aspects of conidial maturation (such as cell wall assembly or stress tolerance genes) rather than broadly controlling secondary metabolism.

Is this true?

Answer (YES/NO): NO